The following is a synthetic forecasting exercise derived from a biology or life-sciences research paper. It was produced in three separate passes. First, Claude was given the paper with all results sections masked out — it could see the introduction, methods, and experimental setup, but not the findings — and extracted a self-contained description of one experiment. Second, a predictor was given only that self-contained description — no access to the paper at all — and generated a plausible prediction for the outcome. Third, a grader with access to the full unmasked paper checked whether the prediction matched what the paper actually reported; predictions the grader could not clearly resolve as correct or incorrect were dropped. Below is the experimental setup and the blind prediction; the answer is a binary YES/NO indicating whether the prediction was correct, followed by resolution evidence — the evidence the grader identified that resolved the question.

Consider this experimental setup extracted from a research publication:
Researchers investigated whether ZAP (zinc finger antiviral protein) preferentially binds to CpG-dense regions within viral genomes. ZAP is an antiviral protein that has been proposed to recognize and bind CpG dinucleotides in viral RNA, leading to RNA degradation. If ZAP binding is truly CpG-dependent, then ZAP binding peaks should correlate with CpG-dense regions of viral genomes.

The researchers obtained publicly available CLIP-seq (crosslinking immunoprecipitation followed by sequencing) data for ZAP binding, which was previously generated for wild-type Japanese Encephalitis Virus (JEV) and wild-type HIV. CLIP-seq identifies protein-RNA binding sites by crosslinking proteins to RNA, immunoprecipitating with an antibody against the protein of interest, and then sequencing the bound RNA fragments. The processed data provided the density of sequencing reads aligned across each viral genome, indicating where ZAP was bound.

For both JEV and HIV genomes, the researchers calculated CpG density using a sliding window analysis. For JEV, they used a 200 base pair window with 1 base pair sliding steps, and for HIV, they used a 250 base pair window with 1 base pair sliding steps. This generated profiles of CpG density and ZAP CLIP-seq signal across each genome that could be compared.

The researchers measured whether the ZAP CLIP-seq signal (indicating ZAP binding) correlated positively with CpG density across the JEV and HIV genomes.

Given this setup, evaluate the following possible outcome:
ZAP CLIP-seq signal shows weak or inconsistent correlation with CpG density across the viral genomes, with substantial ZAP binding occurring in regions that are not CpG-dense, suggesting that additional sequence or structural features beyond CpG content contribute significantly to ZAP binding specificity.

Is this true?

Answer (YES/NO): YES